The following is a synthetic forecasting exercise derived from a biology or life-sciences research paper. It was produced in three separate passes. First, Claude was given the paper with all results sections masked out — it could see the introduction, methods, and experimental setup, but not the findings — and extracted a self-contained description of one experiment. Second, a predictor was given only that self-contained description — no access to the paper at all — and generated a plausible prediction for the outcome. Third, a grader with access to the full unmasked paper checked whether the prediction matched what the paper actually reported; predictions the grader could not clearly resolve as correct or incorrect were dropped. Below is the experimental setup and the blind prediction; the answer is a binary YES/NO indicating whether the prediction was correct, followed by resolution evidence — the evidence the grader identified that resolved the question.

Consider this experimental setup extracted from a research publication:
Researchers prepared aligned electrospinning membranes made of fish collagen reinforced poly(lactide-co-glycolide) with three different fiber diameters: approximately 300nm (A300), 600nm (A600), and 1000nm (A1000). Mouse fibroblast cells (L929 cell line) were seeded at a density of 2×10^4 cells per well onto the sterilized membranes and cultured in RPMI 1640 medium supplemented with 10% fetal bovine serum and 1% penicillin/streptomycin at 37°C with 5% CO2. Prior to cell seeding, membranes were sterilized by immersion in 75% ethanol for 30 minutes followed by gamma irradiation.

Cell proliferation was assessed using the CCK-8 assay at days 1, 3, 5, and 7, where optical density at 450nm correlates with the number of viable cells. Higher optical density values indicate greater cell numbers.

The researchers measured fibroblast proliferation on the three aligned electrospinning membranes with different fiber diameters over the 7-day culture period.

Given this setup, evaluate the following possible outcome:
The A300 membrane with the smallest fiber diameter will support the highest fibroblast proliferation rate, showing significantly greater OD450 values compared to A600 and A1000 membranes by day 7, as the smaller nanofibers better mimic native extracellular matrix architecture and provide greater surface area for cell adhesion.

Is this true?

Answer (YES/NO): YES